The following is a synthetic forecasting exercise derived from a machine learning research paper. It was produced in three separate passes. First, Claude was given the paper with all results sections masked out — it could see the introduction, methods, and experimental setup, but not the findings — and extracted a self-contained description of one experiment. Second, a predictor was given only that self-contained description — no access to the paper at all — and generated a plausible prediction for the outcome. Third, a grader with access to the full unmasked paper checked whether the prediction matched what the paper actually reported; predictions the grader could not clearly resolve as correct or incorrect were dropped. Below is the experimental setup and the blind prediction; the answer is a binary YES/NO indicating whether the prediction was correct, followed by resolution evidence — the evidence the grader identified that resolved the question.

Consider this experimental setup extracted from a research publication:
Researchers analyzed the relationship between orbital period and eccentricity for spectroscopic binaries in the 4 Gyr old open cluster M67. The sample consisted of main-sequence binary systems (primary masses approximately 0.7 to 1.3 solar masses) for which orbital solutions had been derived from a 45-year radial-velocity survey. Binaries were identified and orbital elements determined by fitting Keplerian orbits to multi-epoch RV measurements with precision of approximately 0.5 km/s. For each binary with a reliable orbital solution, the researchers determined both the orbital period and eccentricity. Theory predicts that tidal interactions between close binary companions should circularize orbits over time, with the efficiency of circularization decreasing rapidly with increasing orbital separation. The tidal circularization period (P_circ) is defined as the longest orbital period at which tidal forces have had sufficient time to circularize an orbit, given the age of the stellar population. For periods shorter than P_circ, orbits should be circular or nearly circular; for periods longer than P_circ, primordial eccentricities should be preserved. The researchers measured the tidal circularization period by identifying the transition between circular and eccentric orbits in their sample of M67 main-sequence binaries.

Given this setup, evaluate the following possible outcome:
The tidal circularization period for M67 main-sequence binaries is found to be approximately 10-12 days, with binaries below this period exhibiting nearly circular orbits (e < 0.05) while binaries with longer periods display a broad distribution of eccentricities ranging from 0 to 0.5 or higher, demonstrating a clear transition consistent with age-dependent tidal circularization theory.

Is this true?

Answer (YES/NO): YES